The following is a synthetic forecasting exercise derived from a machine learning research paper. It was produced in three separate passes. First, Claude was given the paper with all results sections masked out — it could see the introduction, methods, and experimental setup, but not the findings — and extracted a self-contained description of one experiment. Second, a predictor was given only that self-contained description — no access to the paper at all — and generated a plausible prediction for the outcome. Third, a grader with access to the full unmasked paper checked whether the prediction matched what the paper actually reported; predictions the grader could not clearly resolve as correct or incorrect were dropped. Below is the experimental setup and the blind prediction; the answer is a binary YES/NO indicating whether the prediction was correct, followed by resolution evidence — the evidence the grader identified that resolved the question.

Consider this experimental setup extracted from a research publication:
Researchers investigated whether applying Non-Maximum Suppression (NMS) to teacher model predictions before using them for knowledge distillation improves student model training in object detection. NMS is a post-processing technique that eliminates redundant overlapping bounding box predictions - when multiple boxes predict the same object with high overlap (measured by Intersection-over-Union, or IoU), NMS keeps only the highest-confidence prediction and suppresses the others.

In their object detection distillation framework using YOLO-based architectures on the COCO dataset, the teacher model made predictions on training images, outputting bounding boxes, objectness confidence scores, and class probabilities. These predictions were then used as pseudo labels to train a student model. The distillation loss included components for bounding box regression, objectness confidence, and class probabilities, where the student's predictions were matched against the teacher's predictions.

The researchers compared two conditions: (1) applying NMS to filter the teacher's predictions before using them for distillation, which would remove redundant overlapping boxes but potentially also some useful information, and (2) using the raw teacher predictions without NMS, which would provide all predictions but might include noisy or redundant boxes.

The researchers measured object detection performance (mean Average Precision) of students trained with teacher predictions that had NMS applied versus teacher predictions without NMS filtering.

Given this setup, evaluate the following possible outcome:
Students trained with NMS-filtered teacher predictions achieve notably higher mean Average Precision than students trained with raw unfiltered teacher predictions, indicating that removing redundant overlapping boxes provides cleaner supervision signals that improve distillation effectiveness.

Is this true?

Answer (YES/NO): NO